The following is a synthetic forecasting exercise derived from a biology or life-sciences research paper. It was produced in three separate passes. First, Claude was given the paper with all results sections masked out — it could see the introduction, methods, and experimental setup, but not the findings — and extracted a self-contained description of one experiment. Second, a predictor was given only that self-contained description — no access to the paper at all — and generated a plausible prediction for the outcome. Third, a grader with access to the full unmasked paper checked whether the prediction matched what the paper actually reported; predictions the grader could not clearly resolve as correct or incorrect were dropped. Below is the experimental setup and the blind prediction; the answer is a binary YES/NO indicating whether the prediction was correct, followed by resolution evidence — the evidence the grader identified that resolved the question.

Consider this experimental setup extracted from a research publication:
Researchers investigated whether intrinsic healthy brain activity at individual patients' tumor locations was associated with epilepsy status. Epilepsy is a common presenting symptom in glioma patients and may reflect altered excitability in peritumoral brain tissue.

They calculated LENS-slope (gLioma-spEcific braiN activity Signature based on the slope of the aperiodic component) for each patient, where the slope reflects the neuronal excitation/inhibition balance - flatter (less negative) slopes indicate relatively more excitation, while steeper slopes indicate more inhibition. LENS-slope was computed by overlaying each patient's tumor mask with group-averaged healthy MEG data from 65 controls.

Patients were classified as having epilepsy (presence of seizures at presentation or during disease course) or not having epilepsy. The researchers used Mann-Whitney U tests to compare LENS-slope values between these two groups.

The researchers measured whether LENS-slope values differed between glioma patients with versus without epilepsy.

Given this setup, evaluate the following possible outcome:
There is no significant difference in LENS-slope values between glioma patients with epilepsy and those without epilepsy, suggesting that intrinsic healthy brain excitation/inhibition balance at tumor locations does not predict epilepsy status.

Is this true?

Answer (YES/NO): YES